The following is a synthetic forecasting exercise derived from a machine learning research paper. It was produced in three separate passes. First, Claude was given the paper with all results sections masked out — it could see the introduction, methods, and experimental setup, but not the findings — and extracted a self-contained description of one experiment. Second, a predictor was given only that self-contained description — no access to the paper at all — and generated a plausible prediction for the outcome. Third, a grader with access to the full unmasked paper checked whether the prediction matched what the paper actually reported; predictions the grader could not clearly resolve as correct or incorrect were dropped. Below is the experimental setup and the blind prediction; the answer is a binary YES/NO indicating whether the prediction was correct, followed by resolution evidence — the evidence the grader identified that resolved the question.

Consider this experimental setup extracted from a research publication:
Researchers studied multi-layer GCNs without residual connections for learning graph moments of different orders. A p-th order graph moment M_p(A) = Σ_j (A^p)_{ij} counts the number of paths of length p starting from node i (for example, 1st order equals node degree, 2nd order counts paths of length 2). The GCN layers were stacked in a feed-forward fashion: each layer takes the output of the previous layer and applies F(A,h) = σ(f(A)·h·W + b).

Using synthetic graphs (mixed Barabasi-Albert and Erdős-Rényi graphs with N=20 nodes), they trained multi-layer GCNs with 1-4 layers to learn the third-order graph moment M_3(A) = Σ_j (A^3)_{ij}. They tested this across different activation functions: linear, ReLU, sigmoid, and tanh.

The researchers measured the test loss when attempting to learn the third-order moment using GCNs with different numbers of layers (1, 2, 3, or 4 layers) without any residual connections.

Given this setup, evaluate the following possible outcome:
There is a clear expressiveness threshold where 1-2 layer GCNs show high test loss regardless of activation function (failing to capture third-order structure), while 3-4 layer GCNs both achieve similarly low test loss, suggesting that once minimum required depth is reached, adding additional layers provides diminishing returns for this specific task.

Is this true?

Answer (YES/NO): NO